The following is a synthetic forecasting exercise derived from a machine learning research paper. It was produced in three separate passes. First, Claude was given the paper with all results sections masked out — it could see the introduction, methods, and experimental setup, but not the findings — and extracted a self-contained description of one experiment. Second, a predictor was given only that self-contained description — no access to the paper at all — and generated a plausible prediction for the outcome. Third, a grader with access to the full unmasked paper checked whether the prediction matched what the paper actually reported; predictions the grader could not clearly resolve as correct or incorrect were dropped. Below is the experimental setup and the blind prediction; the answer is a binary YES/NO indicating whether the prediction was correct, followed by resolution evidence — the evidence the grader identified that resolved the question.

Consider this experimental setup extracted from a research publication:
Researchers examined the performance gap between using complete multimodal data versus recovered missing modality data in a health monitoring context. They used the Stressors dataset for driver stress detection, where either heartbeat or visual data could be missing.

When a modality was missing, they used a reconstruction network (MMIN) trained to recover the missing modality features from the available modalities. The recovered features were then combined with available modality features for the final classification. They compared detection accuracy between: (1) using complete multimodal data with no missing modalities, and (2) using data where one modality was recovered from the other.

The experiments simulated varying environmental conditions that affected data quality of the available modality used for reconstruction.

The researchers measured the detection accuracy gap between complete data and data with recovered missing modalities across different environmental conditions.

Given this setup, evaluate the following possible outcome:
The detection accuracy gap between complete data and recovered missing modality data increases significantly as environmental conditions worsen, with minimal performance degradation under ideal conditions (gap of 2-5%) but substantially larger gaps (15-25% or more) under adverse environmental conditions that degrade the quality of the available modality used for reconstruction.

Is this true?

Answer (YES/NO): NO